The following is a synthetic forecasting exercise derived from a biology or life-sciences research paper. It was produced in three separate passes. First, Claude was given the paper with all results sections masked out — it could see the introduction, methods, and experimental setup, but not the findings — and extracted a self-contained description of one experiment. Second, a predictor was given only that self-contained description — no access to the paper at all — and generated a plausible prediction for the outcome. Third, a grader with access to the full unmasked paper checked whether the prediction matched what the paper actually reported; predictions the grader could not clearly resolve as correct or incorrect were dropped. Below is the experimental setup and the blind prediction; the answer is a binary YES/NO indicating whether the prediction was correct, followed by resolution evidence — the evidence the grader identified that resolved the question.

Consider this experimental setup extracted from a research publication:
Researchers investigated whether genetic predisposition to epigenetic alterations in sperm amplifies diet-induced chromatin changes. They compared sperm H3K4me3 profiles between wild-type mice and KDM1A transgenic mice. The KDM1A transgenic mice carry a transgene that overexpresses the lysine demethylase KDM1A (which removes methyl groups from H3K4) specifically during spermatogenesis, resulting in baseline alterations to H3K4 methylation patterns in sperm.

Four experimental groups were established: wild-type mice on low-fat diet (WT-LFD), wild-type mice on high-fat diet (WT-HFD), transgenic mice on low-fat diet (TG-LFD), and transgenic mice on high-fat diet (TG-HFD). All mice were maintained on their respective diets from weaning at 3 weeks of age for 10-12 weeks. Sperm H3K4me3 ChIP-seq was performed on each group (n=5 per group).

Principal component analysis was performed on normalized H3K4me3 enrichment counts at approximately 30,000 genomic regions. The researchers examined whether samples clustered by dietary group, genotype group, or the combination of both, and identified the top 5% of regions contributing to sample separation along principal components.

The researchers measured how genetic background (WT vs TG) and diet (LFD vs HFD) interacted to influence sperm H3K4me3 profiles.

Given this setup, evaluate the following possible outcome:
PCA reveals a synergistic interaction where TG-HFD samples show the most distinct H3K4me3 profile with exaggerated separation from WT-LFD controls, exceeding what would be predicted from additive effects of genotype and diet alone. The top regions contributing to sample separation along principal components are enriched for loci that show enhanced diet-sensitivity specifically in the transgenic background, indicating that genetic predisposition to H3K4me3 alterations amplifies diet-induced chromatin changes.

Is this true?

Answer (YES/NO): YES